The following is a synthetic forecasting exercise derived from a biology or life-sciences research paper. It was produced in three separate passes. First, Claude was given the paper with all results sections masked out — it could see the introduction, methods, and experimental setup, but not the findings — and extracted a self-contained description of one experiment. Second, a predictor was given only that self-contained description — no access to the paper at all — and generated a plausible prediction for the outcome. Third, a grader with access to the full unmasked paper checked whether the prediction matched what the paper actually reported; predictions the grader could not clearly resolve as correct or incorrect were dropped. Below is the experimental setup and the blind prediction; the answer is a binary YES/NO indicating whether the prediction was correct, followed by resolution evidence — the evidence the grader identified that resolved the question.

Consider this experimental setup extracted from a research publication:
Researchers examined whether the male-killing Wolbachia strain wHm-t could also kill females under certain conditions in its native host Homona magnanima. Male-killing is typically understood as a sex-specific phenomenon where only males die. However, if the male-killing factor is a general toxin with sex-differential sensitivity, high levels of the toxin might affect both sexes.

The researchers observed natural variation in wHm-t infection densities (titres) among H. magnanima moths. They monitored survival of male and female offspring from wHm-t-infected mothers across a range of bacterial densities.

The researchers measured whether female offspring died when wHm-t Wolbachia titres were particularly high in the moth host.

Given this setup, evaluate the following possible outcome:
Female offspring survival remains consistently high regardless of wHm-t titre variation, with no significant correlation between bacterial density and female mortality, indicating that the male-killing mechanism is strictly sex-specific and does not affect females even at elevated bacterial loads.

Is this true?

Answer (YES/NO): NO